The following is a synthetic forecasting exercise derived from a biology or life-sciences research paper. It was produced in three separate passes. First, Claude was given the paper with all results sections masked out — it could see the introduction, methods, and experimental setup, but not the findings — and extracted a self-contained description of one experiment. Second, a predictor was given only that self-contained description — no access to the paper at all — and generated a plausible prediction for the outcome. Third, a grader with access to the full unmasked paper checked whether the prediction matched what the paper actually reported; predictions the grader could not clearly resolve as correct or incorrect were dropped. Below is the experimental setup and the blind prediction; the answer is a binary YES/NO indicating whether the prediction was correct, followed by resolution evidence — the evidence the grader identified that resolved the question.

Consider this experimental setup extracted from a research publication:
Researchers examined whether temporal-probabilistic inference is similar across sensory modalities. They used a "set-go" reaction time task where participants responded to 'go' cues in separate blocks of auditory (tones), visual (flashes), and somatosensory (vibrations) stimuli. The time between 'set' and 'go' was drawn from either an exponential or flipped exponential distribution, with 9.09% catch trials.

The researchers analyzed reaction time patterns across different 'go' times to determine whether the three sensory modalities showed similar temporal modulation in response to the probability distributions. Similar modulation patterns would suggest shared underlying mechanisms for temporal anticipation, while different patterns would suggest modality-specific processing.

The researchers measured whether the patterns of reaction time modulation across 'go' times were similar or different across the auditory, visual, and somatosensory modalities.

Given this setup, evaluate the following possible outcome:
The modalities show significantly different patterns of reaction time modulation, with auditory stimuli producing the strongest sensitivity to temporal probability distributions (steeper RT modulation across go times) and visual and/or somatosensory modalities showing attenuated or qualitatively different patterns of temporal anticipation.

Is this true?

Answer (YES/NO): NO